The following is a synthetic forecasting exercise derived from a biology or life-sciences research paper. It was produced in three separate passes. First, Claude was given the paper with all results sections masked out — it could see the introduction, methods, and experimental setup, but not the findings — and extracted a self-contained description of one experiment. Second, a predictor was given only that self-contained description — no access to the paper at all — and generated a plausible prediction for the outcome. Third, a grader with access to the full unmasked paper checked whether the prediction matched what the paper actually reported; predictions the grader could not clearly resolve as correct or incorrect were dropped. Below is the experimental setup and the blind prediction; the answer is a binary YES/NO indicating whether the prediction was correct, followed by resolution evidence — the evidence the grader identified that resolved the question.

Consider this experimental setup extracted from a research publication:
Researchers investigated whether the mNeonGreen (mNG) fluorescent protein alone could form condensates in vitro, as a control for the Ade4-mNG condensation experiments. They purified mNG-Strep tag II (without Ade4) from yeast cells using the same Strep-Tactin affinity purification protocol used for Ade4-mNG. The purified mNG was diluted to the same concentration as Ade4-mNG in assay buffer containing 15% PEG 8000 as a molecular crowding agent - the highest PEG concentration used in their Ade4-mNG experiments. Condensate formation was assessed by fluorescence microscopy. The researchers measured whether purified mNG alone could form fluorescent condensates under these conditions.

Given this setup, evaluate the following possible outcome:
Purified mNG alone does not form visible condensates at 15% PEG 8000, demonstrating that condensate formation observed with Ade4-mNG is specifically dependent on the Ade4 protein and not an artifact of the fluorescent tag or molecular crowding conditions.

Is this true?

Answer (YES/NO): YES